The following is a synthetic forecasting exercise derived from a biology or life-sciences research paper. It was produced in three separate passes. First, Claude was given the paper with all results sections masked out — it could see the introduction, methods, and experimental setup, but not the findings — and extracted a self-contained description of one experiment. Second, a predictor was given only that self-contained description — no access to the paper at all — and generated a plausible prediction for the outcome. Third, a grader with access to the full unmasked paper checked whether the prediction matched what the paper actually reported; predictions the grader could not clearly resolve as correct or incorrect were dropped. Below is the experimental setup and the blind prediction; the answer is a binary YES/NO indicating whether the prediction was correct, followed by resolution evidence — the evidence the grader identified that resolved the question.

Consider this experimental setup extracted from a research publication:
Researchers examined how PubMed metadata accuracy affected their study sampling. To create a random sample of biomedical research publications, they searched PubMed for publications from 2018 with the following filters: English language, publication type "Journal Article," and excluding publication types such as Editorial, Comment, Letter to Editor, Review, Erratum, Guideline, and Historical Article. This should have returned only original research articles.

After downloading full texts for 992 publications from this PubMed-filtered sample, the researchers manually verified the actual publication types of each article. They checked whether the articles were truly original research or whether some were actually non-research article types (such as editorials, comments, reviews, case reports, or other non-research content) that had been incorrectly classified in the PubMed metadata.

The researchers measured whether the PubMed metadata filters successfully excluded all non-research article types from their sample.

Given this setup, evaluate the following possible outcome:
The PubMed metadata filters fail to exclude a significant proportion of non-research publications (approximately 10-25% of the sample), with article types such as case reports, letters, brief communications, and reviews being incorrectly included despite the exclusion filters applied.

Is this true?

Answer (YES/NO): YES